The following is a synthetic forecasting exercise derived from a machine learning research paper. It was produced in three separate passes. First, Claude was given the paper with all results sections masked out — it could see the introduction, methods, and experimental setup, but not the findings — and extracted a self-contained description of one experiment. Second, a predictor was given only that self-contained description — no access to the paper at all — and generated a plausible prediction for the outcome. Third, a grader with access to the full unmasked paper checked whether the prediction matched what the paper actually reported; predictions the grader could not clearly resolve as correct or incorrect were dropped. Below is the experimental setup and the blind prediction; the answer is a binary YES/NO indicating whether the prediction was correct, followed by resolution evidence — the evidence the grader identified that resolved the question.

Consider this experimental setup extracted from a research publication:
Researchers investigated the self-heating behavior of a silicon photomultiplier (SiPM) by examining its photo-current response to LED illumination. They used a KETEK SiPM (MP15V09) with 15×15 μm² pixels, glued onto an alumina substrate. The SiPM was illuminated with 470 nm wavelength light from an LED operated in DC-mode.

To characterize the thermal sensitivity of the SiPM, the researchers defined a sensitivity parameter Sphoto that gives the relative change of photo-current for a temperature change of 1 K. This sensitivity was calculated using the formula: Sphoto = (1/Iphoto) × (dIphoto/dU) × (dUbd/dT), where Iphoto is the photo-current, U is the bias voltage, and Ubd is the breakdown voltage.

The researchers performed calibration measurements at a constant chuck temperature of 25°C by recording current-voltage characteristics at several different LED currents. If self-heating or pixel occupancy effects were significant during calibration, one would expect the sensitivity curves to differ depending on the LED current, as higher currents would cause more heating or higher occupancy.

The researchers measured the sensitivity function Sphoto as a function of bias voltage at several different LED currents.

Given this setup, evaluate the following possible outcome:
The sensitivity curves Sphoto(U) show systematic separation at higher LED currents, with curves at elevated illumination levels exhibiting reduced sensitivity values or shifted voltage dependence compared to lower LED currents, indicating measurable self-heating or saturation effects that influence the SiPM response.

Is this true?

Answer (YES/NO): NO